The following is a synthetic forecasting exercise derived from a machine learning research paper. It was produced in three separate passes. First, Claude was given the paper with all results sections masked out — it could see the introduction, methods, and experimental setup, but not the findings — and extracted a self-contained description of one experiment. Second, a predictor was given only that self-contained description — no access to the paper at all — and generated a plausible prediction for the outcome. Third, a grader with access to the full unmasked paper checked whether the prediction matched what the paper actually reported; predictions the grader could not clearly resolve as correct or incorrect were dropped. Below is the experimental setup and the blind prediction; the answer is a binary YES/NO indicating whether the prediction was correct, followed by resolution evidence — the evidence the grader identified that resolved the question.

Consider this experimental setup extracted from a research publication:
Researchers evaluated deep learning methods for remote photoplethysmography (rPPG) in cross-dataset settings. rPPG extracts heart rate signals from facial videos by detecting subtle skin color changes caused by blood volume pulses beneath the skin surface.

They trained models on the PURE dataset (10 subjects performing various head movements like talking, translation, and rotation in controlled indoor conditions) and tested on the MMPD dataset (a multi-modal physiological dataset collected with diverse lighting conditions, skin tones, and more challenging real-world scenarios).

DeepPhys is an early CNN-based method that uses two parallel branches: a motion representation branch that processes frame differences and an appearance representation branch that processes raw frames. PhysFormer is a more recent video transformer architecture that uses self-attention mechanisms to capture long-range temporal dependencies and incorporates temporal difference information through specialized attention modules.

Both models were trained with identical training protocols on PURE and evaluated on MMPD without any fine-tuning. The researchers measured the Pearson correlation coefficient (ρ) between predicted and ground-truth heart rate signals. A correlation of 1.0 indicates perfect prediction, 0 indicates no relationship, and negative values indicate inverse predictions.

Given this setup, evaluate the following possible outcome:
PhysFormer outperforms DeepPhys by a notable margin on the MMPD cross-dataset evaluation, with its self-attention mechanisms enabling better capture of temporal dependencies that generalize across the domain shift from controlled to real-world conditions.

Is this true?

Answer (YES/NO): YES